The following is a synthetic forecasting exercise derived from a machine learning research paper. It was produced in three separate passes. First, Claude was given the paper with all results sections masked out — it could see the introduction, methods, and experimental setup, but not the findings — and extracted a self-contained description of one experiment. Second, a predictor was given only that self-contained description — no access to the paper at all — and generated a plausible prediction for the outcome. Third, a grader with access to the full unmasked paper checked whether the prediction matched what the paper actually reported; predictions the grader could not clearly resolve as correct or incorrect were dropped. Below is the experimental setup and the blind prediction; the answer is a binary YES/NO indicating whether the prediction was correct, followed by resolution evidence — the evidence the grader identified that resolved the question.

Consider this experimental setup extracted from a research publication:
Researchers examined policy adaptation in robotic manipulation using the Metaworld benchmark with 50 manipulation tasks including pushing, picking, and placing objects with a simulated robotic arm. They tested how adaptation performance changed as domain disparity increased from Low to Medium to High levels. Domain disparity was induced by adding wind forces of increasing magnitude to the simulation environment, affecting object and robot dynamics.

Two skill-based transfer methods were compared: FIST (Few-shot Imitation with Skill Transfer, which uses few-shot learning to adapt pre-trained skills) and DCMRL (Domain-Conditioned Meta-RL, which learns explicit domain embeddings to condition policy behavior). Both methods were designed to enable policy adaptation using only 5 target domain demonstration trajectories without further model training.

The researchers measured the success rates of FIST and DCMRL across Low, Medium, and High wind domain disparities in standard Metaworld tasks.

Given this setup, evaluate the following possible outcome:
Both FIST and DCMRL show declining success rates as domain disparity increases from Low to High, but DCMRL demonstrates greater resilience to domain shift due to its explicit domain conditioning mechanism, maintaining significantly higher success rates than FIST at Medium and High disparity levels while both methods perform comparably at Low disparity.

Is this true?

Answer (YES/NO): NO